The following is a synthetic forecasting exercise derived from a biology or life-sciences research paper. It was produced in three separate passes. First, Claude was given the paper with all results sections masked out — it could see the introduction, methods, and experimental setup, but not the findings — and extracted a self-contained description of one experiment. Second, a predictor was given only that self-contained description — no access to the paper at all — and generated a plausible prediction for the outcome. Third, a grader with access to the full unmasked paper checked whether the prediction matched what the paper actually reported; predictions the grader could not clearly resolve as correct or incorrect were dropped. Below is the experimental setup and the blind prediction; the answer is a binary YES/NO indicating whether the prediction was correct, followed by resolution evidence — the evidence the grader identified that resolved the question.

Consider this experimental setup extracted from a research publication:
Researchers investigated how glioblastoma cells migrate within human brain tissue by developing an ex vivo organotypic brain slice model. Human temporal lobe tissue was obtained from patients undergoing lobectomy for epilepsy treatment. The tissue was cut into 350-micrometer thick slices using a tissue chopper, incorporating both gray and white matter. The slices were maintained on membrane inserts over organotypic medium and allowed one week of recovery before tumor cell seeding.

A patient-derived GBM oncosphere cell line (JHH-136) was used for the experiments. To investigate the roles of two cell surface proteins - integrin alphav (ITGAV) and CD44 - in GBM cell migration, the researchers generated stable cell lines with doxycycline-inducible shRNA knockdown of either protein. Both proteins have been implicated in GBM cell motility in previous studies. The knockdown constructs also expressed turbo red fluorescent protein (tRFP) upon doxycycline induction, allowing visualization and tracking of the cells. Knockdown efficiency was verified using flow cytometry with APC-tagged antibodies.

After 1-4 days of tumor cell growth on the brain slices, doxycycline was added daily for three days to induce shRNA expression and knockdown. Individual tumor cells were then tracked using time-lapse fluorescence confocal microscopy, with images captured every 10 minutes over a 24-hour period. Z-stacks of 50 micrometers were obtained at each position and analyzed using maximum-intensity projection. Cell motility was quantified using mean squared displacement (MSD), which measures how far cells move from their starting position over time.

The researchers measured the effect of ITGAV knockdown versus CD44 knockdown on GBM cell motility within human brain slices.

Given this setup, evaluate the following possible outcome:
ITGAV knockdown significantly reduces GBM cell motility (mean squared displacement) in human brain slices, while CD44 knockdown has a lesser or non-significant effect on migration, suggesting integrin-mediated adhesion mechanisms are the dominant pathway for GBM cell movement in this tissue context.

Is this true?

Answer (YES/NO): NO